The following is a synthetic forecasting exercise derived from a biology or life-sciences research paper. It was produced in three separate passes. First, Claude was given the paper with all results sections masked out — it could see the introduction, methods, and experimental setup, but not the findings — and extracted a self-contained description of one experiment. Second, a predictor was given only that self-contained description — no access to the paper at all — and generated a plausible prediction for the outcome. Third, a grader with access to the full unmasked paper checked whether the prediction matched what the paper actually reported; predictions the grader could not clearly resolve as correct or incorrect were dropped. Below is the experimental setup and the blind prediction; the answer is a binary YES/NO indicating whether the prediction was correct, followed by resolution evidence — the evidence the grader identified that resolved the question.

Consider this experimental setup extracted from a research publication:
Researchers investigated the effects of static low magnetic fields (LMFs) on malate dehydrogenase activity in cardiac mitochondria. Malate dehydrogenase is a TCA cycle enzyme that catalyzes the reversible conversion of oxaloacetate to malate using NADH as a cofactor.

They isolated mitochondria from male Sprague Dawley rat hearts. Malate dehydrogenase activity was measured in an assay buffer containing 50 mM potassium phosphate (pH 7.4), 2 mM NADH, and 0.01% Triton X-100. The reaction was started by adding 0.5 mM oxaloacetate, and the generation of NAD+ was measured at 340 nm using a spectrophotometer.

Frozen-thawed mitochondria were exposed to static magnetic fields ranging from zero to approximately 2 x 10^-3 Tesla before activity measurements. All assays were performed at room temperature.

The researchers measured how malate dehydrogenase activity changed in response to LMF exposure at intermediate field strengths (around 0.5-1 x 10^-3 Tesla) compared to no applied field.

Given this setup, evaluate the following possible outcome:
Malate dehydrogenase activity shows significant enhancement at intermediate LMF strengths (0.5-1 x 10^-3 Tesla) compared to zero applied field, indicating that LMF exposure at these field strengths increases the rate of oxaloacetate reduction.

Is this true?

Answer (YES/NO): NO